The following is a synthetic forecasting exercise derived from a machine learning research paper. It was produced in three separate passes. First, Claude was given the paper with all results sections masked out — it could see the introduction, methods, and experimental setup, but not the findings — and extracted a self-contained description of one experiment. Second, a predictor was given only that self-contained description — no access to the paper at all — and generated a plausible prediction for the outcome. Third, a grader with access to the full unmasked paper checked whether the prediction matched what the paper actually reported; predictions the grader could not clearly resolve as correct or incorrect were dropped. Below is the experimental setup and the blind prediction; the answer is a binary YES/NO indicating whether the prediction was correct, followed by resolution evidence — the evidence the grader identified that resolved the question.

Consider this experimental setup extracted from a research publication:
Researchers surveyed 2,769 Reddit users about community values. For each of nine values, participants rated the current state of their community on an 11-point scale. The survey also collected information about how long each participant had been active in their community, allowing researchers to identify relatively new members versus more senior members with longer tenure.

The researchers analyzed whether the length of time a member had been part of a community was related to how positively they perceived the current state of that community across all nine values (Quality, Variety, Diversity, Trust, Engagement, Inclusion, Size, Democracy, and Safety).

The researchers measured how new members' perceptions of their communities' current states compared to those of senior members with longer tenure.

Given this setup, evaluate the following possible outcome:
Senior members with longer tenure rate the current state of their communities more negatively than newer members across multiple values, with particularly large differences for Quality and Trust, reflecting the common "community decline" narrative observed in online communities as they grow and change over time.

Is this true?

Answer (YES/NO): NO